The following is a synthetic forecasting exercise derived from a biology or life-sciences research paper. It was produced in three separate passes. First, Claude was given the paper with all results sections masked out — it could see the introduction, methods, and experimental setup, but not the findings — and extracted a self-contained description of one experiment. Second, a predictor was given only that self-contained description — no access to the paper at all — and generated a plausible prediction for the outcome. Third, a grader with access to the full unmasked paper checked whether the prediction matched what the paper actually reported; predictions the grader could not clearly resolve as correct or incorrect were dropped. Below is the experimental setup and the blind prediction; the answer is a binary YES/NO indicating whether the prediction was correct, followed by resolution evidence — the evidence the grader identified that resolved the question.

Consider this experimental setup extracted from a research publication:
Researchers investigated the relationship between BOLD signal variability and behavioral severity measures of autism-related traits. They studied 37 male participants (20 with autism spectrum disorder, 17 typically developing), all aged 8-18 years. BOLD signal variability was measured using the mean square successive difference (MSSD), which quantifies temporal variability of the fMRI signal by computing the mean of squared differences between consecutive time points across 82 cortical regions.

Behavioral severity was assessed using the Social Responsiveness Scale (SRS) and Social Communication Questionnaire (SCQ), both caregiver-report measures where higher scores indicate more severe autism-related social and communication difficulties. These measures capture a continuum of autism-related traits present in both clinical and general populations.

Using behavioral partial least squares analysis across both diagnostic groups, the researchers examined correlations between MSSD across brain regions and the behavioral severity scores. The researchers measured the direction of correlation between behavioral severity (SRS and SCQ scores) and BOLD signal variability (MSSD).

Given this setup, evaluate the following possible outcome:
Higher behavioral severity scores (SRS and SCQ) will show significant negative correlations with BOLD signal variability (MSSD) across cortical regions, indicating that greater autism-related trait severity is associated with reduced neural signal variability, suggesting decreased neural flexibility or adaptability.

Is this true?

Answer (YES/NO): YES